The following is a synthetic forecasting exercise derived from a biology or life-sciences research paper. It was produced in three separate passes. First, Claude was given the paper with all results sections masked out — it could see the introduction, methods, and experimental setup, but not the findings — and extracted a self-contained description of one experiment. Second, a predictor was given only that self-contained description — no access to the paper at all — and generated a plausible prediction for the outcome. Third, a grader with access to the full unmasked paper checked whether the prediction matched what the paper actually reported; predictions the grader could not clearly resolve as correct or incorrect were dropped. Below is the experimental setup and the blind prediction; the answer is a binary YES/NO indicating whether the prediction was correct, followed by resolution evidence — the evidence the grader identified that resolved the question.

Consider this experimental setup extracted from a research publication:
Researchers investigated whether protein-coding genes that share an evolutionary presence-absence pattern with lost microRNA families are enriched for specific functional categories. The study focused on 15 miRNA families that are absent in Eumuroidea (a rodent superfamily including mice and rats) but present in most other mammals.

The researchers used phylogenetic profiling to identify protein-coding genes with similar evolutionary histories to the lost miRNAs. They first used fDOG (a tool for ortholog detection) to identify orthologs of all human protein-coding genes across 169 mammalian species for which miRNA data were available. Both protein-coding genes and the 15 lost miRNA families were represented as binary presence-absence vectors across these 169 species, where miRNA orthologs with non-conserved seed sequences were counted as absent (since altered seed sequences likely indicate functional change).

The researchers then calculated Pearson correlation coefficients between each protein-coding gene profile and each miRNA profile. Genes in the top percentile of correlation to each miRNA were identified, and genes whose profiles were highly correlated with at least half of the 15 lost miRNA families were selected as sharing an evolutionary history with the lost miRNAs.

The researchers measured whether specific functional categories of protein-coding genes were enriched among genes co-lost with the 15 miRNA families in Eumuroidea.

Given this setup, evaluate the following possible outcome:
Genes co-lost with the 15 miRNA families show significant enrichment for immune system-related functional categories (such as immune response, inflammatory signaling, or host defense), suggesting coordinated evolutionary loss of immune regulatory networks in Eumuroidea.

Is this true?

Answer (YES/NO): NO